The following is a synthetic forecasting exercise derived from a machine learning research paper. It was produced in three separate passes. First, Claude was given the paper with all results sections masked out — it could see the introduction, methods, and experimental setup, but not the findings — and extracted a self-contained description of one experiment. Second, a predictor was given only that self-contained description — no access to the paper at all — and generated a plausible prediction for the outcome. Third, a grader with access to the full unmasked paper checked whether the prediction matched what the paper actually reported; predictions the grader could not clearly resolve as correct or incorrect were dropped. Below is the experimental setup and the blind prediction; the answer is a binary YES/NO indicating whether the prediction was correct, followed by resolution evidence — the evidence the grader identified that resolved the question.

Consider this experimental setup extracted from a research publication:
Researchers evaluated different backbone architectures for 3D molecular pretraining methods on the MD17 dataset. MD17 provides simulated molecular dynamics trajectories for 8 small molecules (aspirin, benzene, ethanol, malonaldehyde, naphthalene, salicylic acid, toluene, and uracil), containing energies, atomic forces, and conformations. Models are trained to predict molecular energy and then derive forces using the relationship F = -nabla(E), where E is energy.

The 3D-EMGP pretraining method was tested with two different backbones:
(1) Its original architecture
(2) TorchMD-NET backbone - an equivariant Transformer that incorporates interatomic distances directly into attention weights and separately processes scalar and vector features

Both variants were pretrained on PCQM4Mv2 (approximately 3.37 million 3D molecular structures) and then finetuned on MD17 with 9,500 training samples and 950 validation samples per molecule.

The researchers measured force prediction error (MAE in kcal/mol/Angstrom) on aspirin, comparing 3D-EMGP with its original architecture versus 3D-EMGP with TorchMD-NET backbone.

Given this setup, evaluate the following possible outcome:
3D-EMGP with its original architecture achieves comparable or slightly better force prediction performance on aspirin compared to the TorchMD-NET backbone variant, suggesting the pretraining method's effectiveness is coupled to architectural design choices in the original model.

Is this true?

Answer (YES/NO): NO